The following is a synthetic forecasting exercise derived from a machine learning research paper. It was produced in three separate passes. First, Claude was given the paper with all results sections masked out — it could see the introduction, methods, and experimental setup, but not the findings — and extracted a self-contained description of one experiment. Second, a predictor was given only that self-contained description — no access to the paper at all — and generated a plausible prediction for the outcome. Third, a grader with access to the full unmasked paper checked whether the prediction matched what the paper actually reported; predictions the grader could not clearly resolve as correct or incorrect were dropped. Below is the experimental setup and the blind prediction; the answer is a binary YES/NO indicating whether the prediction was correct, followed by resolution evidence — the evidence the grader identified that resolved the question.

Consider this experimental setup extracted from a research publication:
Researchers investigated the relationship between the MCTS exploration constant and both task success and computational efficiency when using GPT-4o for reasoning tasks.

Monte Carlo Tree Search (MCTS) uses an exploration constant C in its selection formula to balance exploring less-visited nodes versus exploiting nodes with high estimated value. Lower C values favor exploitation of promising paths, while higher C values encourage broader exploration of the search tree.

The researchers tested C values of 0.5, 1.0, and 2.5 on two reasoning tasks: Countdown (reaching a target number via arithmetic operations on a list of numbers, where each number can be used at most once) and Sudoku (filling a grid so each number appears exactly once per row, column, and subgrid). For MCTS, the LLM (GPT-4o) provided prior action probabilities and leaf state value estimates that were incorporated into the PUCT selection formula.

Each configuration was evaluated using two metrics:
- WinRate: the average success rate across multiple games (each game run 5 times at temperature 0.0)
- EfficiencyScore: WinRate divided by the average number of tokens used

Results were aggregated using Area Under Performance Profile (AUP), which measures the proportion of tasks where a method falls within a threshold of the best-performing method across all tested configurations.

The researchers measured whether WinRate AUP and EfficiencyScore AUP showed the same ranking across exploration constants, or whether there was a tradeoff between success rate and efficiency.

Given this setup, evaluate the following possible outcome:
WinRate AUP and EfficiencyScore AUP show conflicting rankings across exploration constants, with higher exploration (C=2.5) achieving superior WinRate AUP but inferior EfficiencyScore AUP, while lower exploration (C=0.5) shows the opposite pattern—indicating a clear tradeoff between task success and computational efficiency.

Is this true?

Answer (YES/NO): NO